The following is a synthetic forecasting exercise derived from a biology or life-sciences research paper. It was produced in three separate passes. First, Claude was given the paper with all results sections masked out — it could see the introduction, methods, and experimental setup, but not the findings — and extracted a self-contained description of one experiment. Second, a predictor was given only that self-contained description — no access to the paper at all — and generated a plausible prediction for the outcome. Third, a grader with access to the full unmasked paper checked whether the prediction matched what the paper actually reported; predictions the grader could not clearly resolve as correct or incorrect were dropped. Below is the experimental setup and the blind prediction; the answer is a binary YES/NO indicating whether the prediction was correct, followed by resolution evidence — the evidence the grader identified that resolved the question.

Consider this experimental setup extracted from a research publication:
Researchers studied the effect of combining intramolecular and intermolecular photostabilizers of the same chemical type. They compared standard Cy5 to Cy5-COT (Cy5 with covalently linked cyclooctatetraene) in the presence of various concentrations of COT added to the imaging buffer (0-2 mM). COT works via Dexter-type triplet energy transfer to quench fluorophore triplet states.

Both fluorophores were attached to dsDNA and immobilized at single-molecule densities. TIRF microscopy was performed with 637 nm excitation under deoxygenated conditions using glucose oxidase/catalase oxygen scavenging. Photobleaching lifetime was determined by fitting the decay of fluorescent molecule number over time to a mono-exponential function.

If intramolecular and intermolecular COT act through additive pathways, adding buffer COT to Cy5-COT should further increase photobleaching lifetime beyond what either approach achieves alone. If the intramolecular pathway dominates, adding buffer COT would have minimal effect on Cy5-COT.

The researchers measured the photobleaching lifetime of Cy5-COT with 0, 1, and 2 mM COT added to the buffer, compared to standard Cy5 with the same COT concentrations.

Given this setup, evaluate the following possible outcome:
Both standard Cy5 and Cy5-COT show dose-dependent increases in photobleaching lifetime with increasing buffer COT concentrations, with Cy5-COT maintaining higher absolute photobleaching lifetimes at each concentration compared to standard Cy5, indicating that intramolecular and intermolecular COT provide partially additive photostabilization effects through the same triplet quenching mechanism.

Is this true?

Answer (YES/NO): NO